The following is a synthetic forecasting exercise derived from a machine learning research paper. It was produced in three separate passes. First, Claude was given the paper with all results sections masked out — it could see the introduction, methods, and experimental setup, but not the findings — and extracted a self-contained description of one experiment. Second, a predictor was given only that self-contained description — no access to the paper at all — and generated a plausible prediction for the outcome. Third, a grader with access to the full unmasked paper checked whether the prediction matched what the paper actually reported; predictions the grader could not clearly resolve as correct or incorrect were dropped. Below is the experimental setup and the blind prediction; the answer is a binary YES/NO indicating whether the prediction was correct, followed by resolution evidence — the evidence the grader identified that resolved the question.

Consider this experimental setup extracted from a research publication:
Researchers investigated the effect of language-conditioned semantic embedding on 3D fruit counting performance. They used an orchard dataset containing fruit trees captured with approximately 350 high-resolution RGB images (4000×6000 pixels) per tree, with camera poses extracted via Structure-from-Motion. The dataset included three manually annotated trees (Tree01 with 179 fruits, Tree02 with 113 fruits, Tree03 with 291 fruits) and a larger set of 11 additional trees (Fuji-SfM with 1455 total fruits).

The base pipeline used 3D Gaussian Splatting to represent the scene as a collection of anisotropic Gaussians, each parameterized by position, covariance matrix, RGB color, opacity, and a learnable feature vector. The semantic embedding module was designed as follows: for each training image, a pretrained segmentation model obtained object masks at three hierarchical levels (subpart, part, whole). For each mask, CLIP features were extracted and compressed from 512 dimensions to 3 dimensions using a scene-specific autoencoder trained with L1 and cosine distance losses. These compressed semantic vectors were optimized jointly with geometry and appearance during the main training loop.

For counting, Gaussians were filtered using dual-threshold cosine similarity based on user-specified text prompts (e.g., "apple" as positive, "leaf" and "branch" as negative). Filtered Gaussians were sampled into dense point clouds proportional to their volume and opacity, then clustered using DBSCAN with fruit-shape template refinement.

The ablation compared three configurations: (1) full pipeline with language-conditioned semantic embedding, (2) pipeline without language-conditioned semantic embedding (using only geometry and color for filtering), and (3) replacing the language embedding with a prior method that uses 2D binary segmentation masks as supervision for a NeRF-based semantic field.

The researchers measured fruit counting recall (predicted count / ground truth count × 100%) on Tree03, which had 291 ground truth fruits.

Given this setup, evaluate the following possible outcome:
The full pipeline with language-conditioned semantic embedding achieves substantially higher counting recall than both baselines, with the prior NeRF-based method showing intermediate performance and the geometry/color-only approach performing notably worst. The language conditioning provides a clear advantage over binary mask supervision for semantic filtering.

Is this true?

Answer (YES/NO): YES